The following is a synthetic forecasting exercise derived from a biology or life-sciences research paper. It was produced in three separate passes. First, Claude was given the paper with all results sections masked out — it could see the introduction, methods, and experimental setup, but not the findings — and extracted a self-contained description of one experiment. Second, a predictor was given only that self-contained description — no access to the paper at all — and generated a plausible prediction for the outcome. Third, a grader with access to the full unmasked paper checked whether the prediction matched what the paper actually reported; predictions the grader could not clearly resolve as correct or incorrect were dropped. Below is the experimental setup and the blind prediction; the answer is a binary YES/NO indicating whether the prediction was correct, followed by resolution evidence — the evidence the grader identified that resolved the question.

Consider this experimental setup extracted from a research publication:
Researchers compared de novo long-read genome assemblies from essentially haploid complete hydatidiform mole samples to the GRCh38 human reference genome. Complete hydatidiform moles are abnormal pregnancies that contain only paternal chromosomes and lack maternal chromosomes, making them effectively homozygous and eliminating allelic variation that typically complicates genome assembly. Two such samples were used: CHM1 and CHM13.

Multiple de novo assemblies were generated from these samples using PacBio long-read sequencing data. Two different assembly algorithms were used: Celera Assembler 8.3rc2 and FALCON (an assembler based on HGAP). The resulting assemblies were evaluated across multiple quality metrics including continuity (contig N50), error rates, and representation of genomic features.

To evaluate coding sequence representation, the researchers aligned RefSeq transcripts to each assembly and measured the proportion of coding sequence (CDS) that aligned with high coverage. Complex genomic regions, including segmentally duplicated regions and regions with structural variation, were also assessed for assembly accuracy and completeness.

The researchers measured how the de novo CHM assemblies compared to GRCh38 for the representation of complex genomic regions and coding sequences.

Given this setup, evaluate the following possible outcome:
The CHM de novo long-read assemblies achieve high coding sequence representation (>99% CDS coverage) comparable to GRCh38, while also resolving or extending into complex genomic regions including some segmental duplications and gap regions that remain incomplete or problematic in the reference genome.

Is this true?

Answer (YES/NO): NO